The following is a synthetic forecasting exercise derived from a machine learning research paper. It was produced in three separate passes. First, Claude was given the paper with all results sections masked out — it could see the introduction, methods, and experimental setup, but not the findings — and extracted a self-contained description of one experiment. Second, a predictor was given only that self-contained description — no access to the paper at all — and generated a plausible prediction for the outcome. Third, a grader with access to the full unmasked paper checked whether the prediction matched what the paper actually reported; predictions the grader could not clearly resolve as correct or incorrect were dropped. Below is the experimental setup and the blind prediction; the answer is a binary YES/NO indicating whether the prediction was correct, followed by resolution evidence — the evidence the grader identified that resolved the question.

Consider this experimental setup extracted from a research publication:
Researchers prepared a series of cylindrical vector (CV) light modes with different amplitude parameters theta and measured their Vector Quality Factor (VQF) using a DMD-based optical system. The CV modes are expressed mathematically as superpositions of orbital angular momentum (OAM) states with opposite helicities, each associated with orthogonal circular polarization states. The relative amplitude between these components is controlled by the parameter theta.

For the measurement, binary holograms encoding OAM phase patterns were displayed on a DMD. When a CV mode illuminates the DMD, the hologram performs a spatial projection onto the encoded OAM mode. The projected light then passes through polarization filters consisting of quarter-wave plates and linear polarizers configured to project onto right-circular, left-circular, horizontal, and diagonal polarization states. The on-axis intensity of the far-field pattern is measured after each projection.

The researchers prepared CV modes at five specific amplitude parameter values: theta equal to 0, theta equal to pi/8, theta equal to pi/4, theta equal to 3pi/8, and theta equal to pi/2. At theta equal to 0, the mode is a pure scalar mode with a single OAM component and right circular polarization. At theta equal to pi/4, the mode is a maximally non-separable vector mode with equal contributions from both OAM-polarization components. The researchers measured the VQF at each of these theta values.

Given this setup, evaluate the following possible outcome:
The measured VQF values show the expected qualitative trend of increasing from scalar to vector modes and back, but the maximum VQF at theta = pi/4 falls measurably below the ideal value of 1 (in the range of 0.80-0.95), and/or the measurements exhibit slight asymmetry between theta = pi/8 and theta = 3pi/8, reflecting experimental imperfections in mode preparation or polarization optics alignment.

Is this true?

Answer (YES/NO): NO